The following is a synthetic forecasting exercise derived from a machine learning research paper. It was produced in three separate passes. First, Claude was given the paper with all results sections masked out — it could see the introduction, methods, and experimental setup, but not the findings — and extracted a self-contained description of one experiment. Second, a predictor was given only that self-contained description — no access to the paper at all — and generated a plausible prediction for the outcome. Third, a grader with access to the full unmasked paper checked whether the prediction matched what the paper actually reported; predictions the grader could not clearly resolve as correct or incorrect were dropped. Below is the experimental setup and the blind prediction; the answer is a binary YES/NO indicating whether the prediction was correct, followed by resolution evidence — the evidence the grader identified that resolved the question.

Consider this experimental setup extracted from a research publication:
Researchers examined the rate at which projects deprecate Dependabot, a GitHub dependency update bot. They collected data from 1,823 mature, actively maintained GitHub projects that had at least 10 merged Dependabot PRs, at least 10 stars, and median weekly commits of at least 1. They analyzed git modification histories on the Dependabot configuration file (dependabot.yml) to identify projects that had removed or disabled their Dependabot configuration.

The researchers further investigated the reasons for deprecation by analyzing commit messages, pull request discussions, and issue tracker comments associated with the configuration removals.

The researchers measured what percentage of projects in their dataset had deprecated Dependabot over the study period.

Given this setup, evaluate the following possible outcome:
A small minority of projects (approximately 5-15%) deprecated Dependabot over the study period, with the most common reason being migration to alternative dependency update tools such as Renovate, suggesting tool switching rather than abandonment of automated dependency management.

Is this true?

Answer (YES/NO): NO